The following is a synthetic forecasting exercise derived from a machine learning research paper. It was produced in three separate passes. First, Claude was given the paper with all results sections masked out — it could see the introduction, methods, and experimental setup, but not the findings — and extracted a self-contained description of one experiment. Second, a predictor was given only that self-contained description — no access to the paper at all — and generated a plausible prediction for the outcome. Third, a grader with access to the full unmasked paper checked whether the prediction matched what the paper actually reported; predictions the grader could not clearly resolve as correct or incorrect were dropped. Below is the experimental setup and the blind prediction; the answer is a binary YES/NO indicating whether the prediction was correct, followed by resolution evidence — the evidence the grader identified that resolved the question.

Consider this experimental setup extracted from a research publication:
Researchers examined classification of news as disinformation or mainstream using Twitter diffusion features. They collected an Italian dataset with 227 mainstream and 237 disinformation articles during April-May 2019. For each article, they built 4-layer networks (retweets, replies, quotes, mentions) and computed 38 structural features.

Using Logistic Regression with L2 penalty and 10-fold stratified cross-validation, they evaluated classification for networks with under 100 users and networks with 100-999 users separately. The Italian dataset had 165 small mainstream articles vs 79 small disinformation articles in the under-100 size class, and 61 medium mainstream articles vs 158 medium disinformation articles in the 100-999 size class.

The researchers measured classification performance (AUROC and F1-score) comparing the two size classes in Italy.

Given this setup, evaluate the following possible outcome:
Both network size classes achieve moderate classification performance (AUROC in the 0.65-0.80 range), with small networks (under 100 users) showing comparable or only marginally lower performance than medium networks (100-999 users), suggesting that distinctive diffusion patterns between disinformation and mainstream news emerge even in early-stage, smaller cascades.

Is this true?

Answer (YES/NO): NO